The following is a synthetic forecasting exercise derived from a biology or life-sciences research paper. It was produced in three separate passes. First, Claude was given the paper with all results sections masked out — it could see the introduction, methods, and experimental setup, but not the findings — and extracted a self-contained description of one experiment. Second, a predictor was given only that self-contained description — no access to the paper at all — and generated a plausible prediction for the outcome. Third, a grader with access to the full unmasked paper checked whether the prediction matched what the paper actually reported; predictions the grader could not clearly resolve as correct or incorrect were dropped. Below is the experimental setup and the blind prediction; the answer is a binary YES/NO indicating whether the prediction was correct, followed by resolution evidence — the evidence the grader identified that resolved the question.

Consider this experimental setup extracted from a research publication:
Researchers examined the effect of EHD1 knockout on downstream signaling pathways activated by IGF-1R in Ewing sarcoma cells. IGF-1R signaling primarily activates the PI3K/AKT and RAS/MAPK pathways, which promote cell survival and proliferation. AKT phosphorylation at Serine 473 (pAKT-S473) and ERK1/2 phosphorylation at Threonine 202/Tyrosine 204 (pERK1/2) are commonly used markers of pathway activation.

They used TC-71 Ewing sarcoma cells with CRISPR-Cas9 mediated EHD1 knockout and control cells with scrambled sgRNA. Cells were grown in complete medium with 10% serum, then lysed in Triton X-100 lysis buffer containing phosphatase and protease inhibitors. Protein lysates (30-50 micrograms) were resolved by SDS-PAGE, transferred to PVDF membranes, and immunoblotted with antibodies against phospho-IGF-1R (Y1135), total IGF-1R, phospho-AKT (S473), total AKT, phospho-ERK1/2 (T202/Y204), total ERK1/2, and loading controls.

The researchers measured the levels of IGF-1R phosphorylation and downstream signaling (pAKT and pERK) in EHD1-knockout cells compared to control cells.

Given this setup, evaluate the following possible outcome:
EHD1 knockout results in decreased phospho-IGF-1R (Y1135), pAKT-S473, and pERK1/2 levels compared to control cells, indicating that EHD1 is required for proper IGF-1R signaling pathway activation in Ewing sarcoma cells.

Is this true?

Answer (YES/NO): YES